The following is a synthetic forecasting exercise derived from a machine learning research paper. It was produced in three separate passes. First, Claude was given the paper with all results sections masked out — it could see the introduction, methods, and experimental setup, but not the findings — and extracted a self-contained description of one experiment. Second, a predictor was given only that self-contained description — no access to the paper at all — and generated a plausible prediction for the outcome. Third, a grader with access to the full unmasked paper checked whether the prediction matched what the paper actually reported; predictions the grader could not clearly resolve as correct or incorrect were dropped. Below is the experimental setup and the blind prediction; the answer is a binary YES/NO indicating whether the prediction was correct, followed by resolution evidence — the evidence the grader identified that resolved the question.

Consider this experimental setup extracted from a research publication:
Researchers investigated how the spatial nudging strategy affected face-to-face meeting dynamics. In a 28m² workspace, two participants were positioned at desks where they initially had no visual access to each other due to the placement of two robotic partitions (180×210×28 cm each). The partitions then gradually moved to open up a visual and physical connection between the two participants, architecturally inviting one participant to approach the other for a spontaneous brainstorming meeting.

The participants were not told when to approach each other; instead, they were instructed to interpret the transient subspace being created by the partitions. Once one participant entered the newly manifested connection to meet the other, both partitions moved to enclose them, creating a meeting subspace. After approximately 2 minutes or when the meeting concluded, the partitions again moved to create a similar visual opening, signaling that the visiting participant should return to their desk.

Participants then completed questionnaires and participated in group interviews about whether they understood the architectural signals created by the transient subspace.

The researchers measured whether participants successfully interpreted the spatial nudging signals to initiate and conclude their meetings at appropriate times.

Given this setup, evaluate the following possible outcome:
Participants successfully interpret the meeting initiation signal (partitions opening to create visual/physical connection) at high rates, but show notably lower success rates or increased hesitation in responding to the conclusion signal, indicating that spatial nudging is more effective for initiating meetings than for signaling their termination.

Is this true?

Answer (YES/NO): NO